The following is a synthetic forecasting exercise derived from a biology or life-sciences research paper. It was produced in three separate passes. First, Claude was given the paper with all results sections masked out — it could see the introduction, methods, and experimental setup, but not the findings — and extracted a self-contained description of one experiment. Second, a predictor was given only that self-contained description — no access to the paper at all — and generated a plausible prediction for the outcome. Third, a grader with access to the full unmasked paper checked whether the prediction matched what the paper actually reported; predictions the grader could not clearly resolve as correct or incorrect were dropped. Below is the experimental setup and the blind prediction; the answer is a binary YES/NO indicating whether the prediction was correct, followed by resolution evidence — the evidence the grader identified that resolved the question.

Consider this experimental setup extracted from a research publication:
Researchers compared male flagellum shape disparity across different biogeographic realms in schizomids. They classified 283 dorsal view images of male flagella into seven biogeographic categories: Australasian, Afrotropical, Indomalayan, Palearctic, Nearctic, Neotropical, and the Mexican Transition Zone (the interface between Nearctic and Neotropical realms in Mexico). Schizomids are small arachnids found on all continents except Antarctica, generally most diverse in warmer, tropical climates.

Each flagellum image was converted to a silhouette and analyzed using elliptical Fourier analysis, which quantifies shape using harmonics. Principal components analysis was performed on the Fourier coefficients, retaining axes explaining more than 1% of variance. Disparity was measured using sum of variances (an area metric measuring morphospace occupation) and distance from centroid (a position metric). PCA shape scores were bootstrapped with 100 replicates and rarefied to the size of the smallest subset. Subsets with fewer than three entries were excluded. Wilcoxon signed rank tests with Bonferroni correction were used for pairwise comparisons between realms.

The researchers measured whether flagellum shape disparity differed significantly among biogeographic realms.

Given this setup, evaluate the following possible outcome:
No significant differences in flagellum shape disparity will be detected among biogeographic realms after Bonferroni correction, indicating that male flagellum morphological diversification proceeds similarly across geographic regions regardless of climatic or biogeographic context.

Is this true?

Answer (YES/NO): NO